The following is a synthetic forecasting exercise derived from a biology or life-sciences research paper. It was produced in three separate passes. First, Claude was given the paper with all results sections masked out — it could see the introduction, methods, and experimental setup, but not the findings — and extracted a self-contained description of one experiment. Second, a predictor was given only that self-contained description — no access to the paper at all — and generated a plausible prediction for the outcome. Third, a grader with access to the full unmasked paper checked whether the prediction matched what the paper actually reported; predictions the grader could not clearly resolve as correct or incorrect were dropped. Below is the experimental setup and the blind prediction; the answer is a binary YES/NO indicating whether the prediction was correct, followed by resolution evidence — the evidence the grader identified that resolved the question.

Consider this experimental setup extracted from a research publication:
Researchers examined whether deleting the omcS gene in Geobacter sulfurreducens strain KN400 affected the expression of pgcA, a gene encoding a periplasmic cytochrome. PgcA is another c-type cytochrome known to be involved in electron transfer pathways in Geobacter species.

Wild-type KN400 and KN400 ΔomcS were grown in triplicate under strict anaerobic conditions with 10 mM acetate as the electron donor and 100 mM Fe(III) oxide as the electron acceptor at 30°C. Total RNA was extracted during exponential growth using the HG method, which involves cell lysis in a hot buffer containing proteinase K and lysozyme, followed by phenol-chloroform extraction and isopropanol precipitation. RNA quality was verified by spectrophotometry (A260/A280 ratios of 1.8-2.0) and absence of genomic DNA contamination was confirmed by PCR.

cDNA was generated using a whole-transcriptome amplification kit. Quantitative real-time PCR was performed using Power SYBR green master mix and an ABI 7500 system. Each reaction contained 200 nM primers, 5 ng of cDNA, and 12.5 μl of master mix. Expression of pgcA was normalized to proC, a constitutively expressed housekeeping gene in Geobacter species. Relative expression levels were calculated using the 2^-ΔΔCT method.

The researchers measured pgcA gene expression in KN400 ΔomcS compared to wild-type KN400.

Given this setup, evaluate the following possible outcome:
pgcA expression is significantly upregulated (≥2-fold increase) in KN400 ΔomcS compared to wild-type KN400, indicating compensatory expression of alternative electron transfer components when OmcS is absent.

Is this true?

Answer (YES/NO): NO